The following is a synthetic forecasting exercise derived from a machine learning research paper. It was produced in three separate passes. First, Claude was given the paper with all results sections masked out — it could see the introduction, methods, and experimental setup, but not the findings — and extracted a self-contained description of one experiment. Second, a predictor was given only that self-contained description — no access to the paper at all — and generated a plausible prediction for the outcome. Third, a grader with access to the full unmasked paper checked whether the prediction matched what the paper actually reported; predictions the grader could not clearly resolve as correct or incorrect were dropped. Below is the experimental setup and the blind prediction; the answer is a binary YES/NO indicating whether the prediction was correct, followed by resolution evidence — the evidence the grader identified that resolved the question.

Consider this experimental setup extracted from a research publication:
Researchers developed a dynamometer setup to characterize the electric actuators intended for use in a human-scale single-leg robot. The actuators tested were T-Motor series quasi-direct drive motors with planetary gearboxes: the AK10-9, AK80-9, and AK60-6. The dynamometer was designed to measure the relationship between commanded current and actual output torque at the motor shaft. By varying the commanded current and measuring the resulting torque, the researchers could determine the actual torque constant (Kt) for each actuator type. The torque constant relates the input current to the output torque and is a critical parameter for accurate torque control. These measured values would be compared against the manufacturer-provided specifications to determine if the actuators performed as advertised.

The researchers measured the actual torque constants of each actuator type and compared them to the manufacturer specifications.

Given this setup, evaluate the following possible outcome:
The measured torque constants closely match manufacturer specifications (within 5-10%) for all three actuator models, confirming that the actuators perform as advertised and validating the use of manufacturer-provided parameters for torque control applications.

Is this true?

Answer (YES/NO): NO